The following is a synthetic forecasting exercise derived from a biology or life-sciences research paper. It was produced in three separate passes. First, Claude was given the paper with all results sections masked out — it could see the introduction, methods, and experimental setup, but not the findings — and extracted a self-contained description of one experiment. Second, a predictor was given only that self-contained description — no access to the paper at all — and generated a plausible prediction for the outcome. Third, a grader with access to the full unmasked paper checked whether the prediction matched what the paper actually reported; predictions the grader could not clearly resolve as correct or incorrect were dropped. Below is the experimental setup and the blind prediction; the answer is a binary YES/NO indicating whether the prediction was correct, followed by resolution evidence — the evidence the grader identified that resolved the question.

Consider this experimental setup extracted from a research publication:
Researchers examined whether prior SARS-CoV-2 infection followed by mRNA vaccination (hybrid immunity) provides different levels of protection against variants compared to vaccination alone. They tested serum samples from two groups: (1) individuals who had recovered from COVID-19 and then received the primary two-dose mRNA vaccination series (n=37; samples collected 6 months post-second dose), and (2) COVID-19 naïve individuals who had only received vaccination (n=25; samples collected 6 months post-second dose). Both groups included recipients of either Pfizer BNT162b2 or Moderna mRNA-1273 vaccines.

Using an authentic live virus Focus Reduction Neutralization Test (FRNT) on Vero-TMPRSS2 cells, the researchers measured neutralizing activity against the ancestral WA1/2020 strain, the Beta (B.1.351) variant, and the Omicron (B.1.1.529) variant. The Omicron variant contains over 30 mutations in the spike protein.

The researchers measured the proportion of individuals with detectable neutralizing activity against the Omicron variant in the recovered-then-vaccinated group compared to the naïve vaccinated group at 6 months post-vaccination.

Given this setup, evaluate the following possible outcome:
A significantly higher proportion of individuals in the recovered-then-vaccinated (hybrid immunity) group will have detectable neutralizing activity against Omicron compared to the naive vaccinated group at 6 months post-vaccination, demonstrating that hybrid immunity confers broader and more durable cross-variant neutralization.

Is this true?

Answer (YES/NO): YES